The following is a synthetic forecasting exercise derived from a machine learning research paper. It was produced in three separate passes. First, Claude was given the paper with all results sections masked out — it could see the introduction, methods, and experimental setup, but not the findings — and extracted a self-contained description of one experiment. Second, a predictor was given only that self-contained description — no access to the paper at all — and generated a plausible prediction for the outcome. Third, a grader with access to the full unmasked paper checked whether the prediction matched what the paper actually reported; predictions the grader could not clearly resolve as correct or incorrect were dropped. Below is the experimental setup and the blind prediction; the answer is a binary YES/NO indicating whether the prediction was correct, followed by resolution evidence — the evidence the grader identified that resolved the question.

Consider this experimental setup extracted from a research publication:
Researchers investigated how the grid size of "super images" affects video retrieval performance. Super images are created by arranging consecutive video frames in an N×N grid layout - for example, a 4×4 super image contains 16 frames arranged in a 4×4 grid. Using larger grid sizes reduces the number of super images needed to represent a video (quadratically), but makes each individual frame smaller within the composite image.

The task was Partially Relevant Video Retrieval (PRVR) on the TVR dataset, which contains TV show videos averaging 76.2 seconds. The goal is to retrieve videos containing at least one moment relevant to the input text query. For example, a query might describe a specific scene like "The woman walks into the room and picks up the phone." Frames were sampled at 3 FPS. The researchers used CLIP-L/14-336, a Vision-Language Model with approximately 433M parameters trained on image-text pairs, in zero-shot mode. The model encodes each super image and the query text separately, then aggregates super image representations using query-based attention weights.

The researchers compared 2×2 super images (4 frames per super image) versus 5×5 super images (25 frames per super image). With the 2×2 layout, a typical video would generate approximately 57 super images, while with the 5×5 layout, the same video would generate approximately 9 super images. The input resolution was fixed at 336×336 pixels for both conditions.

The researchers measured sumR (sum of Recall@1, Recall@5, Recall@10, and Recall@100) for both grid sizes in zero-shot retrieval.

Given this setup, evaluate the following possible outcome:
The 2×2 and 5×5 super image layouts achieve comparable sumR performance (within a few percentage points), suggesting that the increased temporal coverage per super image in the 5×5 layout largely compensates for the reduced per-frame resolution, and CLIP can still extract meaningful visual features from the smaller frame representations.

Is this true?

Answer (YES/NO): NO